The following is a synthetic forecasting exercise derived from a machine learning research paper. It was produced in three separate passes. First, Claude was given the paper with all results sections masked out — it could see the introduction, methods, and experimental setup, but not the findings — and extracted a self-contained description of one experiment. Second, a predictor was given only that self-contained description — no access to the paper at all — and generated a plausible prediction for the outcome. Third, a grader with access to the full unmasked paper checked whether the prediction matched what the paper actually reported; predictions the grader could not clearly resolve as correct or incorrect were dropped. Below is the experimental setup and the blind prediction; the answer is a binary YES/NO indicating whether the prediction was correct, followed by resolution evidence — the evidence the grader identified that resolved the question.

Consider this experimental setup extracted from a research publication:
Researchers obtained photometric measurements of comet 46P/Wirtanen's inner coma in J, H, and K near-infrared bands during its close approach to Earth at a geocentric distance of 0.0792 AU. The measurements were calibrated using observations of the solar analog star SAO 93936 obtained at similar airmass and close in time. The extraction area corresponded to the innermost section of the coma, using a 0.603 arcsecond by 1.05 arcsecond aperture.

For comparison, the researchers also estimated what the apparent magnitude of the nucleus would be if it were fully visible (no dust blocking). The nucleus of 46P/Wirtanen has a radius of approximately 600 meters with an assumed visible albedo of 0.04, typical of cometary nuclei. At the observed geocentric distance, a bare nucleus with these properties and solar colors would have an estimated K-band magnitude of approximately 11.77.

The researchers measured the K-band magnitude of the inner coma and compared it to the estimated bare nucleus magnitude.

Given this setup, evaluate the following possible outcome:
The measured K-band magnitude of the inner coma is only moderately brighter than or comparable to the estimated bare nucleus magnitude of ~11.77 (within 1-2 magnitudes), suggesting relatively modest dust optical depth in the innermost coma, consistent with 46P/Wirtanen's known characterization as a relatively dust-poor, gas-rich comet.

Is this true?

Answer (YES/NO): NO